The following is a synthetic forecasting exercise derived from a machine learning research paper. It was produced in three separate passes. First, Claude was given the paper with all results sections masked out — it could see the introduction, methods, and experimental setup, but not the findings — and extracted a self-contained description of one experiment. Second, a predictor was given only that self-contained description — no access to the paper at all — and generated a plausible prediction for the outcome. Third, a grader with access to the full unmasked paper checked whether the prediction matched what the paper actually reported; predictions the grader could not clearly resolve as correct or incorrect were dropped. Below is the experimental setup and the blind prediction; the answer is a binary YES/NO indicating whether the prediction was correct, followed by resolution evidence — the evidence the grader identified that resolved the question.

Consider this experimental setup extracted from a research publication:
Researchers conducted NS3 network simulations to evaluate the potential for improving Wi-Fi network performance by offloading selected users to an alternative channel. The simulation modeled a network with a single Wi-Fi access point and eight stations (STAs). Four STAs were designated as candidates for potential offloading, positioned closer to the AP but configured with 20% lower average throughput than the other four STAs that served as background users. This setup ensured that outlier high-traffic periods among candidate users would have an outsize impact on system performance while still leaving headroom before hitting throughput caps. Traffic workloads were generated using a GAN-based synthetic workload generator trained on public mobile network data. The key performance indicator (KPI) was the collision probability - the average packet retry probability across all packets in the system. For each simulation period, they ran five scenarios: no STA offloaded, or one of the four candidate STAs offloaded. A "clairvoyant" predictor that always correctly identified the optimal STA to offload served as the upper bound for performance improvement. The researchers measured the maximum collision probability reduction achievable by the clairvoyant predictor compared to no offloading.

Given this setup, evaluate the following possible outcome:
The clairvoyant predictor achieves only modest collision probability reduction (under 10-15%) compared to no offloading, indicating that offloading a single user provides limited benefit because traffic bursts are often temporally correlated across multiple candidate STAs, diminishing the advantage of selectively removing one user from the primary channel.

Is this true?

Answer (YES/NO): NO